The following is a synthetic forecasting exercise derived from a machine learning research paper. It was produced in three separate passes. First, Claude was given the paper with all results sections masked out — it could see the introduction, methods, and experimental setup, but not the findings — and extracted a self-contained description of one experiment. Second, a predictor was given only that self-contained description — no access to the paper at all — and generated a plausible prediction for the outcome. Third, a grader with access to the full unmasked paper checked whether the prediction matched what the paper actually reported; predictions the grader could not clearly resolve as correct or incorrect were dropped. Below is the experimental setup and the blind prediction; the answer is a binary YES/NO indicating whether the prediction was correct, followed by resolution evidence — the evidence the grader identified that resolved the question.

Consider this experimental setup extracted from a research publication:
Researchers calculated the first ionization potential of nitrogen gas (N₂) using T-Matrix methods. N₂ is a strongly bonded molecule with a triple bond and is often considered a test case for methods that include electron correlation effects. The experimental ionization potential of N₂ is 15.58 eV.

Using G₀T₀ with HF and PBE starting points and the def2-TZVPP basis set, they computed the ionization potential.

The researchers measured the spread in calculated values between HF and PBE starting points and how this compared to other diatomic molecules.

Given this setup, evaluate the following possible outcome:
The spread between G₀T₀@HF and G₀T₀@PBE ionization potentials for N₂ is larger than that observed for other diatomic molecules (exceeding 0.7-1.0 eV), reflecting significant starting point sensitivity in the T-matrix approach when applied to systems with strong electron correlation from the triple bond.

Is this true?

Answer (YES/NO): YES